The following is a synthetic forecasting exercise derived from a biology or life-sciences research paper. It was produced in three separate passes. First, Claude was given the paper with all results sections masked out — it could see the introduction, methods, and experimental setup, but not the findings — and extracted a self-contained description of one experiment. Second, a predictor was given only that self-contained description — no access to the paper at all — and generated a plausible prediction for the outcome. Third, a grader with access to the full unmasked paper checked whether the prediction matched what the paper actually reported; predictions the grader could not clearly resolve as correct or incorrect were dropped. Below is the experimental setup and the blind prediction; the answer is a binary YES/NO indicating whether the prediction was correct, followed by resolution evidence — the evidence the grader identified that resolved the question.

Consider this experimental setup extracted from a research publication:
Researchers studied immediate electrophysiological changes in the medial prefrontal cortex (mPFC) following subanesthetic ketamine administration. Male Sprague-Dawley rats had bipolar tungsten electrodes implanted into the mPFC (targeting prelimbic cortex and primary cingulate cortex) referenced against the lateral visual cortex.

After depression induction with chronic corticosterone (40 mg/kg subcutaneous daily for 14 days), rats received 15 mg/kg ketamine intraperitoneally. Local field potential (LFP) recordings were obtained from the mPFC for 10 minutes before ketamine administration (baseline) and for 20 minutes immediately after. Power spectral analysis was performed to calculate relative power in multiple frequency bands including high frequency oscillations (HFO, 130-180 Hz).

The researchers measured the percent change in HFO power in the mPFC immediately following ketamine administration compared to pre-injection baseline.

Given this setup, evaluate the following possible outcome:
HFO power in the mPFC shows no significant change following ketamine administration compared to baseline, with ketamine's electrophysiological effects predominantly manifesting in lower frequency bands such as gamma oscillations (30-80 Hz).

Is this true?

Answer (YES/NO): NO